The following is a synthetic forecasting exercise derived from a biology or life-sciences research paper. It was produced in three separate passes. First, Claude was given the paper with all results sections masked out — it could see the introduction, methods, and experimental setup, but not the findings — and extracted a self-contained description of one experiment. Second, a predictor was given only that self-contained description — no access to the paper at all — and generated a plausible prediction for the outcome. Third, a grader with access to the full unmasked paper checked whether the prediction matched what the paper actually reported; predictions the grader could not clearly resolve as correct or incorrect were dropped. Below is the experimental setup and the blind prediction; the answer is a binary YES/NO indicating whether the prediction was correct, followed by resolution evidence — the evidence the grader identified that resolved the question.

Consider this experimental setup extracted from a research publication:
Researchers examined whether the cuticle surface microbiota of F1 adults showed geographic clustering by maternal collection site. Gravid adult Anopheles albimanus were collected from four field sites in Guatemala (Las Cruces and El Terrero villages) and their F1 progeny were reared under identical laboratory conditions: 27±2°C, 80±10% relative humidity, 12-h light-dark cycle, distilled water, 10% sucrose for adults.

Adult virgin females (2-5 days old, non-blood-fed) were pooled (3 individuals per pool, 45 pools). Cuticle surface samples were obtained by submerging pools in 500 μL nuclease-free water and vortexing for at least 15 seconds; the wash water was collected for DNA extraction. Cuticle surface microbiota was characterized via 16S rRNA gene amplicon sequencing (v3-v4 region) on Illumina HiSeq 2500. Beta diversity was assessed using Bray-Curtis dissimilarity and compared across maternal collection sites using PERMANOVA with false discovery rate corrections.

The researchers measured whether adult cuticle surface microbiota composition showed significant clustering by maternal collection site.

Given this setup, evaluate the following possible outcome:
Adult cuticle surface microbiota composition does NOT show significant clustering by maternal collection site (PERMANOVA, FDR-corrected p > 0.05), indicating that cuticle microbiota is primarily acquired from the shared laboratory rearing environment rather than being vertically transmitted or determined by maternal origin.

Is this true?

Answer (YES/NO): NO